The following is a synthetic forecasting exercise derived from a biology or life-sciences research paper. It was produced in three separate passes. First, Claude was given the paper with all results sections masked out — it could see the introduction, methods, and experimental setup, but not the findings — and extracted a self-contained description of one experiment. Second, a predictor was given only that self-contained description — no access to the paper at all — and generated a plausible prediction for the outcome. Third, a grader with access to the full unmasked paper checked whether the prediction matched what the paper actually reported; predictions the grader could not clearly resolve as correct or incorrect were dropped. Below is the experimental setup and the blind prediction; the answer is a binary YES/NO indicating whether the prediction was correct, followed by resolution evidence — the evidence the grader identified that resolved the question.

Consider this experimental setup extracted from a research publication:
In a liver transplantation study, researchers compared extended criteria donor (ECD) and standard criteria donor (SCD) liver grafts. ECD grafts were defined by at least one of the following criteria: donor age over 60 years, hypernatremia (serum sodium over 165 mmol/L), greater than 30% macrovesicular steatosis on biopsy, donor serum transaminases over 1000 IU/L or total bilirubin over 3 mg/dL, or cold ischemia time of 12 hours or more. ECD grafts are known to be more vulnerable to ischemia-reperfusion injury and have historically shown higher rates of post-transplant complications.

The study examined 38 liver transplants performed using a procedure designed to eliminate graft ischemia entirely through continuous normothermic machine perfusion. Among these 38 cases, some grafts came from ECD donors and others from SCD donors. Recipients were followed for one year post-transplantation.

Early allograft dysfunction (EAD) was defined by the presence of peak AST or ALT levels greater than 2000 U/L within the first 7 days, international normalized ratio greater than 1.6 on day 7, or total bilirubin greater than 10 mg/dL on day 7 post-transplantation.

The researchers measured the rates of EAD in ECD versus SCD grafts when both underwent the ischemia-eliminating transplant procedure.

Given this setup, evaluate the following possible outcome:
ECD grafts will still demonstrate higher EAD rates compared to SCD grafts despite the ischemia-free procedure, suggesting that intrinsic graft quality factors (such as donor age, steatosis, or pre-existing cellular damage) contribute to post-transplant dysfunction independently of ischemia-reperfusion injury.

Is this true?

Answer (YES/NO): NO